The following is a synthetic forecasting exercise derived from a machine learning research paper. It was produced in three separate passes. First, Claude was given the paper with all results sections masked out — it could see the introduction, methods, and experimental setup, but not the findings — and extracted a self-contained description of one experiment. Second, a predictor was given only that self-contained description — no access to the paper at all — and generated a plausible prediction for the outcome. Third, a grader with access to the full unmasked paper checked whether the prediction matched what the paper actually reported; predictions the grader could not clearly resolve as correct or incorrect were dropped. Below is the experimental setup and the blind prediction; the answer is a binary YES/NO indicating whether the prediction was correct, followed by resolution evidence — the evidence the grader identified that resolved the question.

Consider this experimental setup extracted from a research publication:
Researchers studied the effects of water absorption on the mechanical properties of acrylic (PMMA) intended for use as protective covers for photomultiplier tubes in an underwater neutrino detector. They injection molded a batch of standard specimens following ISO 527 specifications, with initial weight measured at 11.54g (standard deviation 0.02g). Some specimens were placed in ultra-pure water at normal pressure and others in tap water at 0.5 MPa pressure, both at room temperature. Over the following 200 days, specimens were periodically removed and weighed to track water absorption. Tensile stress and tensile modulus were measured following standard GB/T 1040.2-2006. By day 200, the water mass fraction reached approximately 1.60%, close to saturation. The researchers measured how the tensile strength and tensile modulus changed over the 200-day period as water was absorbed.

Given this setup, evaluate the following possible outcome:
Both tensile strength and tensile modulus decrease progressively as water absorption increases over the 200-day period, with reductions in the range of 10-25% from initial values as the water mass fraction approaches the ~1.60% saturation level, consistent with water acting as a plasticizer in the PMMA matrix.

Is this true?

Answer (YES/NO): NO